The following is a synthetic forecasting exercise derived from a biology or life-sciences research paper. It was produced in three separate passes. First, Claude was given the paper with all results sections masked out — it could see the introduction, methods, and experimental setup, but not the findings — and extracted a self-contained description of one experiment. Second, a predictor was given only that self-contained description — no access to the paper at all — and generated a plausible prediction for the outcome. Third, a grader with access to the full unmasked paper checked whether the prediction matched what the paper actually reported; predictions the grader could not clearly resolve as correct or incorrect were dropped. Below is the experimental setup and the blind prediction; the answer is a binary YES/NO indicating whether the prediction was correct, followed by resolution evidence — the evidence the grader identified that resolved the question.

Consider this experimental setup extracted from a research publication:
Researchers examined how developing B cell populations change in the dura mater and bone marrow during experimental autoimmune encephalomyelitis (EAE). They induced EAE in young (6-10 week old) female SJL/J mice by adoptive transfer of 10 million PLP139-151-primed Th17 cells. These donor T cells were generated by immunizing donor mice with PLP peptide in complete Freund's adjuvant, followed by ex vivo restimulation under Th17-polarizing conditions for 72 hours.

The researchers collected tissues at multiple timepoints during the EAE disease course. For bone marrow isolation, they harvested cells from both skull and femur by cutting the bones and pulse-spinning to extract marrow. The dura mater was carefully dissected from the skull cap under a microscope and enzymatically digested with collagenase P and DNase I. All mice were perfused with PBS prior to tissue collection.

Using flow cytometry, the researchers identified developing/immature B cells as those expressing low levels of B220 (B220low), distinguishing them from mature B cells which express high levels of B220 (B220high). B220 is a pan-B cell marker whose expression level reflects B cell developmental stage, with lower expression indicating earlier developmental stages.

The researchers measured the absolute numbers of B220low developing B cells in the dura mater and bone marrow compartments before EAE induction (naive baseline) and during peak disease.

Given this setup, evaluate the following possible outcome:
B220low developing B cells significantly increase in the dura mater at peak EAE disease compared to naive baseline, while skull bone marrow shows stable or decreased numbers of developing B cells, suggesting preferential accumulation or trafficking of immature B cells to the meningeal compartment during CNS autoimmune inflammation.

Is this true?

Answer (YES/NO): NO